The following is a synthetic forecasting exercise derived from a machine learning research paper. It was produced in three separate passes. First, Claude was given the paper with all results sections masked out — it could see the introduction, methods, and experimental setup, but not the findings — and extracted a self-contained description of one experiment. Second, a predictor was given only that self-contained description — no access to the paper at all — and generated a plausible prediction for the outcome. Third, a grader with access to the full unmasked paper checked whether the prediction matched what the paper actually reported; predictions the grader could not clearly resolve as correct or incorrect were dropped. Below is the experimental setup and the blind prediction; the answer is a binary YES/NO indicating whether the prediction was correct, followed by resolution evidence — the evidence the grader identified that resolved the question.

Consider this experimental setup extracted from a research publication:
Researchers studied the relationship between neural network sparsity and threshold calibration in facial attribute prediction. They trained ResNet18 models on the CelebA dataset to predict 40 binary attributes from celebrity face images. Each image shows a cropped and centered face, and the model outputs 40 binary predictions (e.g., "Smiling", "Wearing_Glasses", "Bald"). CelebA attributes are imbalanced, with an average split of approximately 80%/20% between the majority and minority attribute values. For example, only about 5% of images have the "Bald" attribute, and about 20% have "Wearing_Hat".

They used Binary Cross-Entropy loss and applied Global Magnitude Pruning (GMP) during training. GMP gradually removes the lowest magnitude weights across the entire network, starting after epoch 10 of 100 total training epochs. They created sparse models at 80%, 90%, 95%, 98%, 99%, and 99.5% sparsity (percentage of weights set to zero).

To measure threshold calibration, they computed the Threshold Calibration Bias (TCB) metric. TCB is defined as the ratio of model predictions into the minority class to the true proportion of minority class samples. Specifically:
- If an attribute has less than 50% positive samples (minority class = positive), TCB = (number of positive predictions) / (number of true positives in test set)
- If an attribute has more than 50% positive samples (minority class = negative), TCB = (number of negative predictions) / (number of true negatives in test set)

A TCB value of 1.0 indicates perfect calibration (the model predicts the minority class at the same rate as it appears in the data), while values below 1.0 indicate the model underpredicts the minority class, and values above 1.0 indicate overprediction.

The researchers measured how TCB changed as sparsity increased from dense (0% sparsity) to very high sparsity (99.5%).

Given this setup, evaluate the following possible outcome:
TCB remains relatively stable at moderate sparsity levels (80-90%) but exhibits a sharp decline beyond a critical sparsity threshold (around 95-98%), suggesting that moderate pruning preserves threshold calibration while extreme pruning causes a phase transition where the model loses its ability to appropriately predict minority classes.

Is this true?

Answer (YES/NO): NO